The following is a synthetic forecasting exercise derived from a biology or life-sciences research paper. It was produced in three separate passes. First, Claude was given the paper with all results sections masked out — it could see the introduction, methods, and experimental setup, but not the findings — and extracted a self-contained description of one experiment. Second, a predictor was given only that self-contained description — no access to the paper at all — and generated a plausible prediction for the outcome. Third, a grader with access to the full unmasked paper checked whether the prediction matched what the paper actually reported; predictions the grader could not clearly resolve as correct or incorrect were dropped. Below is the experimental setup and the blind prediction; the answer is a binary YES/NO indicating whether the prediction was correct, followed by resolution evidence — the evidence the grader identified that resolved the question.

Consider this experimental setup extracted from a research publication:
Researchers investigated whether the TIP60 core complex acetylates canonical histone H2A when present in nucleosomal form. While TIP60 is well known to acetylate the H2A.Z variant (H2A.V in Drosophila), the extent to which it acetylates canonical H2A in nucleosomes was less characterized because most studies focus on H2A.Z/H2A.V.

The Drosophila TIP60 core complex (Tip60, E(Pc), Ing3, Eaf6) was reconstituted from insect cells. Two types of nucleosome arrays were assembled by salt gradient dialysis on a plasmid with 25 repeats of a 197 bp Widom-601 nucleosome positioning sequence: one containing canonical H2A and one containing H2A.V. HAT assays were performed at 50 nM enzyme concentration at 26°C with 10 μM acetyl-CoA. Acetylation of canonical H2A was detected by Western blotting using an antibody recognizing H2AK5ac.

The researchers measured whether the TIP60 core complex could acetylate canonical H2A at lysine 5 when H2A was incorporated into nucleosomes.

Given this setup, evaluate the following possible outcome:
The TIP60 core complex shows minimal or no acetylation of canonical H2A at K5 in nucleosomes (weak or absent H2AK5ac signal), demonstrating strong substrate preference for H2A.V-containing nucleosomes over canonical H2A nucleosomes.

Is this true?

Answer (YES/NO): NO